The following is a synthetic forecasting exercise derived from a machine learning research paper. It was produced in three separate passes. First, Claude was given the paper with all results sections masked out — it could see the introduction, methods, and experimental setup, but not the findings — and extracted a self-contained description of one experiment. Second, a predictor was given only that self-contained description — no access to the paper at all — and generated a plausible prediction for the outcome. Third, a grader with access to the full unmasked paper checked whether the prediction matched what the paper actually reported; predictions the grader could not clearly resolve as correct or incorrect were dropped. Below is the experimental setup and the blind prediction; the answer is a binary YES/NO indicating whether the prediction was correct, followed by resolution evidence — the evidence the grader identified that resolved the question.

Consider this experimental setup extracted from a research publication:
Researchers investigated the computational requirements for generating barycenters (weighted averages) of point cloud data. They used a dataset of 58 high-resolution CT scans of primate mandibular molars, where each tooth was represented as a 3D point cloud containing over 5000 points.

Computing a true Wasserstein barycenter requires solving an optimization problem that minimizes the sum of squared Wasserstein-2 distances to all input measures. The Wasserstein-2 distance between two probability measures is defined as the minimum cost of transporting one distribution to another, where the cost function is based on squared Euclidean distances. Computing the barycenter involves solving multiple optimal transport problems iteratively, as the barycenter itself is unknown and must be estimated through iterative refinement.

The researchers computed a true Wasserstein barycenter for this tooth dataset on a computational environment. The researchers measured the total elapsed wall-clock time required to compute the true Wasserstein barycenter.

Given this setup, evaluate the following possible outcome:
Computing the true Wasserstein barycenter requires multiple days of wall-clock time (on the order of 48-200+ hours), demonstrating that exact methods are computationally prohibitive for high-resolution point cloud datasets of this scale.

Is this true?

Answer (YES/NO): YES